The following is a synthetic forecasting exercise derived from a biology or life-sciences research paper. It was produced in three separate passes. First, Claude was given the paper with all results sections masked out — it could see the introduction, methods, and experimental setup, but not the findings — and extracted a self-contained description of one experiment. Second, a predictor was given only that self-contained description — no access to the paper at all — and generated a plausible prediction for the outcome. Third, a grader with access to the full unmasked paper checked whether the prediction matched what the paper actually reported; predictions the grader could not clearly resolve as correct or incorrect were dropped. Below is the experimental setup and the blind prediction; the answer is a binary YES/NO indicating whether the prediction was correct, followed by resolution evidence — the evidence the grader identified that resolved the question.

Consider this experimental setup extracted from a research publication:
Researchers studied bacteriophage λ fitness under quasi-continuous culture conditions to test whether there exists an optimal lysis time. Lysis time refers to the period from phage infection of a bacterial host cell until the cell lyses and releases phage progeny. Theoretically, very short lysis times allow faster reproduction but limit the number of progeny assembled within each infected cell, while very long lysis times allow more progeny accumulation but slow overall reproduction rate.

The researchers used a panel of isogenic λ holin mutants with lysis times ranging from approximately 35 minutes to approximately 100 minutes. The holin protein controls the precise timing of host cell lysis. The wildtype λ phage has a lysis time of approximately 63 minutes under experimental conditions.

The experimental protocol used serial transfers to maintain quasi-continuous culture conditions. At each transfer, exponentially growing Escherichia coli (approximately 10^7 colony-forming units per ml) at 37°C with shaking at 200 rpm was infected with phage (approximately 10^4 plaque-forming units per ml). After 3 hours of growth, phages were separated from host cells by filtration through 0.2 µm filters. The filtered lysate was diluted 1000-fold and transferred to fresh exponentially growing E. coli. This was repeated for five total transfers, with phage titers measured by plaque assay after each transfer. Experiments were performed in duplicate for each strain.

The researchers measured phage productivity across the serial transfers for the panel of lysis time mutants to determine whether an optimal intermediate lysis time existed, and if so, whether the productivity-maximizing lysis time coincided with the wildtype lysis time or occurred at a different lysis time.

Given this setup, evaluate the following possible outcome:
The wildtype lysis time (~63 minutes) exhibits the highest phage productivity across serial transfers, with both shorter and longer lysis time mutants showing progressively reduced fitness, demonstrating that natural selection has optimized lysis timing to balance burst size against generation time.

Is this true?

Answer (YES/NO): NO